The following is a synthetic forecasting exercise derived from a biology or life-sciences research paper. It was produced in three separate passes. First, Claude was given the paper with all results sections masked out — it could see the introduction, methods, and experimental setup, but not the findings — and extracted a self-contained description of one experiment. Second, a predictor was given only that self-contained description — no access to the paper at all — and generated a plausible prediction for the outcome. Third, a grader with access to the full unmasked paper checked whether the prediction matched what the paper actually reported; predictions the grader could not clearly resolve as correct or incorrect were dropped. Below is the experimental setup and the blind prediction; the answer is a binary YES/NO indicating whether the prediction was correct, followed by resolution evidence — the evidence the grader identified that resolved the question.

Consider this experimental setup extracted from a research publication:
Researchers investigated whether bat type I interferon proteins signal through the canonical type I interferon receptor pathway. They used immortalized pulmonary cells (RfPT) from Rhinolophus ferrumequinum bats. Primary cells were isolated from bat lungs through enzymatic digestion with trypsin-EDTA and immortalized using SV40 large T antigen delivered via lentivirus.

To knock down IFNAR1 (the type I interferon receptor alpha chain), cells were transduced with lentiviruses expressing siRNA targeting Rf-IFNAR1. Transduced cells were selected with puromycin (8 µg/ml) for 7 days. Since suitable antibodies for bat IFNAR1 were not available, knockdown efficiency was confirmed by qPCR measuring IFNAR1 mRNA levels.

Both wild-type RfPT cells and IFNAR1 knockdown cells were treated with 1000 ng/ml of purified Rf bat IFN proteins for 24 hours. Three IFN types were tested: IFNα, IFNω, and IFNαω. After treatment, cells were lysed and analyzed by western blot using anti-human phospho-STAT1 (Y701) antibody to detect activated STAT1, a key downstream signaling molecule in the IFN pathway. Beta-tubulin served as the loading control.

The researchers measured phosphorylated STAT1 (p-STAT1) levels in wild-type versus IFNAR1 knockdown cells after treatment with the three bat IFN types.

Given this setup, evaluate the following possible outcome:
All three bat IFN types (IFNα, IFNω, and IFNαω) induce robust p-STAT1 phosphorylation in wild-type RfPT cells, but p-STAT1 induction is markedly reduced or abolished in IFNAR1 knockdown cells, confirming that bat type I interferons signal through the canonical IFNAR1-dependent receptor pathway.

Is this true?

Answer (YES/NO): YES